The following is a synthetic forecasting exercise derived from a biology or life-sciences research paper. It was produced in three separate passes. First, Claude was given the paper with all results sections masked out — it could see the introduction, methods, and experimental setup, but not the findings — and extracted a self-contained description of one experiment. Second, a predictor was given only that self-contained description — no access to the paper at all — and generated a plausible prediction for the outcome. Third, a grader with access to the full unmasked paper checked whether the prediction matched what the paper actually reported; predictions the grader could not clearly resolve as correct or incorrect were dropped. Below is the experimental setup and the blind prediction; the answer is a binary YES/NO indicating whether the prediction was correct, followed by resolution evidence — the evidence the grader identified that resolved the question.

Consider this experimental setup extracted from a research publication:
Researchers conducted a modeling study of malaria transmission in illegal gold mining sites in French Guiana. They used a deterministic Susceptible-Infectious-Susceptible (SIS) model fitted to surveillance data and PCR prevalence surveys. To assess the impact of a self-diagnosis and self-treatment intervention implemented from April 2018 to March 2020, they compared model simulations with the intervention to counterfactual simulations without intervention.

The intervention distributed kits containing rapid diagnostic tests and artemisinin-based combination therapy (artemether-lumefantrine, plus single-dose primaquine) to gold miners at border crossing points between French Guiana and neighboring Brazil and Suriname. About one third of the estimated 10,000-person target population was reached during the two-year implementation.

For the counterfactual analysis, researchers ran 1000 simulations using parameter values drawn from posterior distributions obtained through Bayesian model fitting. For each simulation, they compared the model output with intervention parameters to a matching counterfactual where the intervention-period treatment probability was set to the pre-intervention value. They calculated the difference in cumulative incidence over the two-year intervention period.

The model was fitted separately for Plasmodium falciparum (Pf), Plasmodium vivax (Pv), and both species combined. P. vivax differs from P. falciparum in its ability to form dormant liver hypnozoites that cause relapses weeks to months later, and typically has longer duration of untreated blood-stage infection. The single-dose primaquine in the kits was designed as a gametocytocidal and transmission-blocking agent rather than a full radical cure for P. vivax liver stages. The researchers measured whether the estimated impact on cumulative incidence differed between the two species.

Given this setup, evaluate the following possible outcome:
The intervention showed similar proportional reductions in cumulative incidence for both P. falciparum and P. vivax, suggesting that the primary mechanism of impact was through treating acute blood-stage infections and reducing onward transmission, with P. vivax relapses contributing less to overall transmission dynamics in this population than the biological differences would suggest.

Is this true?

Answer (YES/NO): NO